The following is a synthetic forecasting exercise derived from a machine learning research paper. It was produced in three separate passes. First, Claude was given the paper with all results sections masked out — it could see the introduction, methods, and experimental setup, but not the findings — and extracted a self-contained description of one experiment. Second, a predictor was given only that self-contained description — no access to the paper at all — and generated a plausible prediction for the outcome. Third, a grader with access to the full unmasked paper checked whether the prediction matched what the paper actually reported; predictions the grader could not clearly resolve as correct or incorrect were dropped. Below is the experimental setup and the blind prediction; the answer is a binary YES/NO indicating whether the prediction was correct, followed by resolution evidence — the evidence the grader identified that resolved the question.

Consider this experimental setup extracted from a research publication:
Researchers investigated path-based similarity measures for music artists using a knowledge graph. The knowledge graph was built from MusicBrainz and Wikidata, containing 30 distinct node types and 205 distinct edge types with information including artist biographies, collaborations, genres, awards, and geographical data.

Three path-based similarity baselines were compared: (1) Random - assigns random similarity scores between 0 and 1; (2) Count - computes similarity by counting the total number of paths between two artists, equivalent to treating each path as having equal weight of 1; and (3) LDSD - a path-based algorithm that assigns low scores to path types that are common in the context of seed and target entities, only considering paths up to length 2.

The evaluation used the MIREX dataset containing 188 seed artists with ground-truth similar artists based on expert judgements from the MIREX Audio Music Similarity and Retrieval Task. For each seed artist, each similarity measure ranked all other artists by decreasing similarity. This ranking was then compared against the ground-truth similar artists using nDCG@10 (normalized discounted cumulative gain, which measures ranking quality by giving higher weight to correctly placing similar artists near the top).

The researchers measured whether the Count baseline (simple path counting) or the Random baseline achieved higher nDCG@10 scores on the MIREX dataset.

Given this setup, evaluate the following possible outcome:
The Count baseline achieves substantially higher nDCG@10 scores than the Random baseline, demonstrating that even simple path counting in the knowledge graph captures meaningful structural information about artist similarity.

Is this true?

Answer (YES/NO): YES